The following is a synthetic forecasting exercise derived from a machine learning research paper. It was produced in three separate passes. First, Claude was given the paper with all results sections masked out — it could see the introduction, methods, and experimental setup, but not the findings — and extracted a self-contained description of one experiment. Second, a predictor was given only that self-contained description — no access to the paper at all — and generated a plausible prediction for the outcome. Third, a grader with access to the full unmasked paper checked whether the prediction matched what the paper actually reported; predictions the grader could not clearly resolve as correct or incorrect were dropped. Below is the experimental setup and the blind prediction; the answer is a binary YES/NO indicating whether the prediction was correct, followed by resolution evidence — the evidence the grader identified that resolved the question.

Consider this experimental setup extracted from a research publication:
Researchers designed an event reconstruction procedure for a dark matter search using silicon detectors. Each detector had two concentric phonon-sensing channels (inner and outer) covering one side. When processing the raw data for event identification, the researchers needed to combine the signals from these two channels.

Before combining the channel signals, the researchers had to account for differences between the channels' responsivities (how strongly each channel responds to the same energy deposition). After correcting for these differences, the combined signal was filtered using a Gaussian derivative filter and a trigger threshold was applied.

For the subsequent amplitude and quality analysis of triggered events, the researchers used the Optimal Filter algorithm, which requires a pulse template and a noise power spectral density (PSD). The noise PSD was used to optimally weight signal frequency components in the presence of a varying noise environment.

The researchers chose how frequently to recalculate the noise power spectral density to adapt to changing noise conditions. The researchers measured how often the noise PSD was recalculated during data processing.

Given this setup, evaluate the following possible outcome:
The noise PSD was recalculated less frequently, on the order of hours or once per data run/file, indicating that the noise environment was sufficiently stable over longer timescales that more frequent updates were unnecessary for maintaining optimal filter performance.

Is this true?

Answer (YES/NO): NO